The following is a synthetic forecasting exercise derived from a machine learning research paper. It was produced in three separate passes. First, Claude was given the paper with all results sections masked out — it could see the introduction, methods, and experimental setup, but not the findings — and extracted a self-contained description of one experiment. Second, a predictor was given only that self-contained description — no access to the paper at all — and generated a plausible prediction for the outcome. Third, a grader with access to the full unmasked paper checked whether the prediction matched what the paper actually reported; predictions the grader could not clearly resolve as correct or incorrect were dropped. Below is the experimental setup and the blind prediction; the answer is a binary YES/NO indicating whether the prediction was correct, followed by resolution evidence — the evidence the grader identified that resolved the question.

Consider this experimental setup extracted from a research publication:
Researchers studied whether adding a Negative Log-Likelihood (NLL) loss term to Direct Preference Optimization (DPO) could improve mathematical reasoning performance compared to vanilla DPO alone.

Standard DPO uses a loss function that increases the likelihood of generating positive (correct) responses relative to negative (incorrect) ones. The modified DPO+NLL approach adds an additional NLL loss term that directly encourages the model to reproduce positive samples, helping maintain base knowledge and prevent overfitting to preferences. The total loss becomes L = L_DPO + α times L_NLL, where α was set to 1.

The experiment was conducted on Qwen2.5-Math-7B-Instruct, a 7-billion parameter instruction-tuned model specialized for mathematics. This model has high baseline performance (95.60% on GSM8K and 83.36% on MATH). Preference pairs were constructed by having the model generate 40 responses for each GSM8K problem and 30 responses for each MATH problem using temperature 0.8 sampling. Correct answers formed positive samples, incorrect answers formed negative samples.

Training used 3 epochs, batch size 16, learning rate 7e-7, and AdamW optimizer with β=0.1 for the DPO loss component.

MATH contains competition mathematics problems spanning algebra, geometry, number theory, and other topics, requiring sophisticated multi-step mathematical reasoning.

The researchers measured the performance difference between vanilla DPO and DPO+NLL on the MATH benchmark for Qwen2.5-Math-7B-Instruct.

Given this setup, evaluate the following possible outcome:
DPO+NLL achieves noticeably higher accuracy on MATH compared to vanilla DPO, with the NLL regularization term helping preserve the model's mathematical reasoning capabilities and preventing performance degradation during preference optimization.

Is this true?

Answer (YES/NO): NO